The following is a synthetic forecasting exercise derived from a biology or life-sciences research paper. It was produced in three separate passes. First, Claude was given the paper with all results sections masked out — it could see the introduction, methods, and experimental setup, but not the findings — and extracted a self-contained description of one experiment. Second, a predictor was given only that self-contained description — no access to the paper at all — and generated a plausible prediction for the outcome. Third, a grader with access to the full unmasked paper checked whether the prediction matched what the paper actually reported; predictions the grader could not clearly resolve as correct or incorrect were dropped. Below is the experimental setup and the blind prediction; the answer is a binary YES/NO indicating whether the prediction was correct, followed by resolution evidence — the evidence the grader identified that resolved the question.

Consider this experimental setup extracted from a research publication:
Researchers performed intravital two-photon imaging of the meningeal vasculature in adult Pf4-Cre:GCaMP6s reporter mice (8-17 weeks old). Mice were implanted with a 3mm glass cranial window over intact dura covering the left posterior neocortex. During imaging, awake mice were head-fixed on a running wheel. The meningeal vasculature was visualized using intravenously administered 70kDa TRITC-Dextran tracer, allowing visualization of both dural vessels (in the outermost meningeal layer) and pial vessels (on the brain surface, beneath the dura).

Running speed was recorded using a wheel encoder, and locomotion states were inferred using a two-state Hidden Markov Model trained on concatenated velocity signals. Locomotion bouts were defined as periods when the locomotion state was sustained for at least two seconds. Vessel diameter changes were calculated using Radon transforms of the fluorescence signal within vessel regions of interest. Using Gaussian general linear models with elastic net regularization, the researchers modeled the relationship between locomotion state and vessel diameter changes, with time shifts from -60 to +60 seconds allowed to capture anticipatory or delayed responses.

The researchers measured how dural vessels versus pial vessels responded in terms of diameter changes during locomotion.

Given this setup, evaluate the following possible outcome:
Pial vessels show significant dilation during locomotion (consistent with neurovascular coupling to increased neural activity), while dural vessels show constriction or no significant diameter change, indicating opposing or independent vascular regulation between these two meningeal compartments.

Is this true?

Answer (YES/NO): YES